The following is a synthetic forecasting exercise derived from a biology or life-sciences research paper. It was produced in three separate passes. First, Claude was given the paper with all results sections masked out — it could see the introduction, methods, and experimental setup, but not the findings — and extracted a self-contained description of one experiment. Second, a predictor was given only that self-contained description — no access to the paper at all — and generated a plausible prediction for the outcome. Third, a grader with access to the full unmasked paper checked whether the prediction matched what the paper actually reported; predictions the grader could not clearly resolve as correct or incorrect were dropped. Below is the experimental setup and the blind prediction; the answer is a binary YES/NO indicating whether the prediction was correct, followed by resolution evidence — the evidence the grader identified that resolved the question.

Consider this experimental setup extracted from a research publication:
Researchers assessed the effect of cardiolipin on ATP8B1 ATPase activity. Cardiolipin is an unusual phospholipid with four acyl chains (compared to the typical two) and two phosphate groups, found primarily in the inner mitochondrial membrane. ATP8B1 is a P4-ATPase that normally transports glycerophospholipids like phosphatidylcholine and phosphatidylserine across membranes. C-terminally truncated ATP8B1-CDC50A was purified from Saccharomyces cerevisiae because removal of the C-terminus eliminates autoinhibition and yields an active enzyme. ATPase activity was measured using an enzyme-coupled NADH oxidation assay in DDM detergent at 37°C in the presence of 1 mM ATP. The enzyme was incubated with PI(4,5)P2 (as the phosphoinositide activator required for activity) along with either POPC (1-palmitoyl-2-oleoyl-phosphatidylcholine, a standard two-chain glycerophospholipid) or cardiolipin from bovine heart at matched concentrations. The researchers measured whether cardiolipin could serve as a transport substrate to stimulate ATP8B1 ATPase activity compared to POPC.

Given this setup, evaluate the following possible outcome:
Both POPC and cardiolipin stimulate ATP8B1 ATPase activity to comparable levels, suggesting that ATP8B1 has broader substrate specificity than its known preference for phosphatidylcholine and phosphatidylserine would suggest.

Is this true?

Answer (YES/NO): NO